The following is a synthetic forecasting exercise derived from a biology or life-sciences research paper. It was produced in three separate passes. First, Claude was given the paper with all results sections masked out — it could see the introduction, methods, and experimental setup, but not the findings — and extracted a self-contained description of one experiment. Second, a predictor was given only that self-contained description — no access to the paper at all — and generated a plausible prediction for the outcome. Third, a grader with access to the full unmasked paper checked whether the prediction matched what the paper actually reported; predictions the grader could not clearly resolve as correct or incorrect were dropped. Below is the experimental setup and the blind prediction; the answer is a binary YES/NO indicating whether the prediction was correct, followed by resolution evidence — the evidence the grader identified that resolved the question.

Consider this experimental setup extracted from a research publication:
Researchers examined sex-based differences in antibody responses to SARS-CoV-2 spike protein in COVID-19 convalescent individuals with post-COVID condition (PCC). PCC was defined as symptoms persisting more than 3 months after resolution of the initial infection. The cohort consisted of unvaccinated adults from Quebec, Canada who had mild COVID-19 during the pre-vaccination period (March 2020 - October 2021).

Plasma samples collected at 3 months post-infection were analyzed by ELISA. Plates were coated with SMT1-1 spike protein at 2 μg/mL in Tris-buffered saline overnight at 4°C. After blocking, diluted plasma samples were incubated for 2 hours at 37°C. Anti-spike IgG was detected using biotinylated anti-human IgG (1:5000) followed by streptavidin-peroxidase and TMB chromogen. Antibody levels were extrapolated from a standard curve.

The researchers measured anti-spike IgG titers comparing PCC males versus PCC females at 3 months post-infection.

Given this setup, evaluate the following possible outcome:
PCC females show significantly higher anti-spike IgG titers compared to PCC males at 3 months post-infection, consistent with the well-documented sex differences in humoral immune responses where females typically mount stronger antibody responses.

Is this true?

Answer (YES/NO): NO